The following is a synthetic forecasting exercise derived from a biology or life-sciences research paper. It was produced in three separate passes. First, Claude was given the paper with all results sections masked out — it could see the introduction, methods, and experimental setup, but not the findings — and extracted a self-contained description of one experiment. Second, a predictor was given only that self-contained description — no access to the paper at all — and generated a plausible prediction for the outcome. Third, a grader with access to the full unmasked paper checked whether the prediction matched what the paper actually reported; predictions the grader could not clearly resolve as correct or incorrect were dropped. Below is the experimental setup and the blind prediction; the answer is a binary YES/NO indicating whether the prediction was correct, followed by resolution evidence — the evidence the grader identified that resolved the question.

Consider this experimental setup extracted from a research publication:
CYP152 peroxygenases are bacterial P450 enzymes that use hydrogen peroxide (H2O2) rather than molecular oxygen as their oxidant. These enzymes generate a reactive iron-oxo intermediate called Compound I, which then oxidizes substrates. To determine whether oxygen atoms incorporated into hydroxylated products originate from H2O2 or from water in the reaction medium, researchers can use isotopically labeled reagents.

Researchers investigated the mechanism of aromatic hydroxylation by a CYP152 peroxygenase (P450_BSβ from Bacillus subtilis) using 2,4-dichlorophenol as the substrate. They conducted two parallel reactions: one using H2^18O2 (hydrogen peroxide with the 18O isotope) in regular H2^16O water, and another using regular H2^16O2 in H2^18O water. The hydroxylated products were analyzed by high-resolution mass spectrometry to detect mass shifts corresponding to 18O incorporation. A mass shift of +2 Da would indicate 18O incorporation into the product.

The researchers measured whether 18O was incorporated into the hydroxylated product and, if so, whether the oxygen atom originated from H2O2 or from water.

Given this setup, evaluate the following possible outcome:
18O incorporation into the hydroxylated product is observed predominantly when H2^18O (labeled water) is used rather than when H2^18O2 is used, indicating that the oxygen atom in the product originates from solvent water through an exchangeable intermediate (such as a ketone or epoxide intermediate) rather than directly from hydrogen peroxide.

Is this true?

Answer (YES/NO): YES